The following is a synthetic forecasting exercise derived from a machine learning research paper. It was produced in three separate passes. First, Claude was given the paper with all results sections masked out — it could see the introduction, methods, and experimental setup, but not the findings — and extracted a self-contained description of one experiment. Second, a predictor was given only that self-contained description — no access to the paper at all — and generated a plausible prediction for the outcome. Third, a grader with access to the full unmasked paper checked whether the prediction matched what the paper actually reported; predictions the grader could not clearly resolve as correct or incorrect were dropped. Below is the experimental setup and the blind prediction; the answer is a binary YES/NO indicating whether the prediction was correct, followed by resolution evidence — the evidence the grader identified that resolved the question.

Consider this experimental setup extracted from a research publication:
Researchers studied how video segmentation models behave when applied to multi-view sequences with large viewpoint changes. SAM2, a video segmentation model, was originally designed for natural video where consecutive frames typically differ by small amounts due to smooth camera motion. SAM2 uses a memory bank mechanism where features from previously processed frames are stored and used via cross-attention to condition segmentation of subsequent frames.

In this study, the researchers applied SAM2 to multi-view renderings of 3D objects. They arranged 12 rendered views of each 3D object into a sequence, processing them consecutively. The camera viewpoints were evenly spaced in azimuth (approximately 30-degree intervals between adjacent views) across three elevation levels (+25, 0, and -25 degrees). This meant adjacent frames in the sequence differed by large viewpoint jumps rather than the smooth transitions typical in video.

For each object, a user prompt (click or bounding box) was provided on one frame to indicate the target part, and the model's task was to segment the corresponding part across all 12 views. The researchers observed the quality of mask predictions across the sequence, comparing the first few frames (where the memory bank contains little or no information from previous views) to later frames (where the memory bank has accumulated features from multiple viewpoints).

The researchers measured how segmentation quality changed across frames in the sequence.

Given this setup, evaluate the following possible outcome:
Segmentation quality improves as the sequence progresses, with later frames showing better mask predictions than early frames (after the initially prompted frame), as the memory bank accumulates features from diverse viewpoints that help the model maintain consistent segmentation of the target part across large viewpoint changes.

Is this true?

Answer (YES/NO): YES